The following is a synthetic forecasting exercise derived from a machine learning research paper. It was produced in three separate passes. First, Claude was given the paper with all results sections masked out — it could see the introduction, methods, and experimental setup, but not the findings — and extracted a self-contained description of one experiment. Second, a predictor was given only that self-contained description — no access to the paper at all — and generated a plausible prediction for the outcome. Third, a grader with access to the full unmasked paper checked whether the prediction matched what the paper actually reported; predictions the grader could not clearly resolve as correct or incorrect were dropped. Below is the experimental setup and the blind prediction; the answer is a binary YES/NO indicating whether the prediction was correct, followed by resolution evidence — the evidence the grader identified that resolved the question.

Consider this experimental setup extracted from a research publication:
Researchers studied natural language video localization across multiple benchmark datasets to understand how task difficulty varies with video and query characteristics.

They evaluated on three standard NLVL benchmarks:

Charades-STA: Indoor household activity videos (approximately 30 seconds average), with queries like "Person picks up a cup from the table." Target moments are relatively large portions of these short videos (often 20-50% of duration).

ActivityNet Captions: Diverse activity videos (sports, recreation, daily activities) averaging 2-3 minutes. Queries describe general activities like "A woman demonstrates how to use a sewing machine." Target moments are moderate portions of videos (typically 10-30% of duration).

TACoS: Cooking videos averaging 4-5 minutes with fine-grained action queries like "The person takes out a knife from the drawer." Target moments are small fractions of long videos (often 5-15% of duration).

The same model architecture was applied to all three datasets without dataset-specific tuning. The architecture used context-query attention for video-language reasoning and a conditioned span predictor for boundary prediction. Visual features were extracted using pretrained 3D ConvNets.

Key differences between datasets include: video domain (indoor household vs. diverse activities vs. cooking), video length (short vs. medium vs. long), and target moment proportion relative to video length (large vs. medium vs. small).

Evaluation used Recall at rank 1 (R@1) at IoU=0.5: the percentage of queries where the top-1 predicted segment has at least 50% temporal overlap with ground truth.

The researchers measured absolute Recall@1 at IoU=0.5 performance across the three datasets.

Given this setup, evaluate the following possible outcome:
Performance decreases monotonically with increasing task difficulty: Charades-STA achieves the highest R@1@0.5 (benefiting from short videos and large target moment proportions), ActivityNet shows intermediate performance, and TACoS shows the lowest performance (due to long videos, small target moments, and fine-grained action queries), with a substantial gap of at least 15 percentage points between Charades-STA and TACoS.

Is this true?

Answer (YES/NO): YES